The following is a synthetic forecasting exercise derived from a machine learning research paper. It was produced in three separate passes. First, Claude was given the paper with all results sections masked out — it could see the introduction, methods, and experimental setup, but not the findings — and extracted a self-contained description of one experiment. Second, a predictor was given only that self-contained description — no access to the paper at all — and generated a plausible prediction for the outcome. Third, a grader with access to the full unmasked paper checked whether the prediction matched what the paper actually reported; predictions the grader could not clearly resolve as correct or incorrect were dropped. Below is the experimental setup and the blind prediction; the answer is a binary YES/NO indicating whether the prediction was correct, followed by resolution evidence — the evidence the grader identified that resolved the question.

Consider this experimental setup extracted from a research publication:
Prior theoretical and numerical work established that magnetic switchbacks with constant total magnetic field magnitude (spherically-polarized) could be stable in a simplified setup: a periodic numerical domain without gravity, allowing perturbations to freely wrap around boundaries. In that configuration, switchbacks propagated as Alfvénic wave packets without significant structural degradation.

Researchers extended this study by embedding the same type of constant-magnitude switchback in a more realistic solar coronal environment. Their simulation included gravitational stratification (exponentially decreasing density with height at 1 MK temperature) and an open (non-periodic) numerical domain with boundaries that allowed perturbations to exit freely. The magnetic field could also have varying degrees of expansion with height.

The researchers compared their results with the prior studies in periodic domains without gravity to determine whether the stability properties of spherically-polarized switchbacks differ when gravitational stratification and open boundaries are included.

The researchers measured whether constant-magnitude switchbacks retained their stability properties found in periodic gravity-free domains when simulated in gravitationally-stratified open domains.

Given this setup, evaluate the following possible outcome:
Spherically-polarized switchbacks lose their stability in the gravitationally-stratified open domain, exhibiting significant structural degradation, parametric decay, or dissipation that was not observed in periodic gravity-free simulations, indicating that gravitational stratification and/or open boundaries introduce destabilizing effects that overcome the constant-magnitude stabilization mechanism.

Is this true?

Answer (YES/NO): YES